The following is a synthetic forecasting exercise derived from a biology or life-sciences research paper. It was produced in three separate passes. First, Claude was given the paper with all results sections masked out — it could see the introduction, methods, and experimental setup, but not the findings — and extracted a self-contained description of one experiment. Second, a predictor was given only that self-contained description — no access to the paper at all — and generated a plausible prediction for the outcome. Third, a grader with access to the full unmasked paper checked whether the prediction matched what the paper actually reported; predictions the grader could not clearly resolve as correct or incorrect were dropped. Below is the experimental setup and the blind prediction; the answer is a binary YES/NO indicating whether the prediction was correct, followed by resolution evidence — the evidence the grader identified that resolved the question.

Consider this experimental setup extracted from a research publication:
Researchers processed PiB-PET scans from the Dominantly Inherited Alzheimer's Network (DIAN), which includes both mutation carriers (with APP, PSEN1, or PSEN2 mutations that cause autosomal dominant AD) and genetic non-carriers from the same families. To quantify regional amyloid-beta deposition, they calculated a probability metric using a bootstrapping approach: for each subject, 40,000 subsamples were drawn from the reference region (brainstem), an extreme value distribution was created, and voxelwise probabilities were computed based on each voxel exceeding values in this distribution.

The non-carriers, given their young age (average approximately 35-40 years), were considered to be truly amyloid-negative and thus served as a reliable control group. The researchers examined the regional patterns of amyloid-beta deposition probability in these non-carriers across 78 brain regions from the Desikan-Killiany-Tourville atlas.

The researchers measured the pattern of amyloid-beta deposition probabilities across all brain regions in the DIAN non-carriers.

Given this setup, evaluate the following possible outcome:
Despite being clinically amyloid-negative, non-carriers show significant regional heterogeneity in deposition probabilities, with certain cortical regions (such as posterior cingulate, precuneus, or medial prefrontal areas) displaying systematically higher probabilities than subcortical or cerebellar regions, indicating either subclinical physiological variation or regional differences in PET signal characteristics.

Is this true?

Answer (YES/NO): NO